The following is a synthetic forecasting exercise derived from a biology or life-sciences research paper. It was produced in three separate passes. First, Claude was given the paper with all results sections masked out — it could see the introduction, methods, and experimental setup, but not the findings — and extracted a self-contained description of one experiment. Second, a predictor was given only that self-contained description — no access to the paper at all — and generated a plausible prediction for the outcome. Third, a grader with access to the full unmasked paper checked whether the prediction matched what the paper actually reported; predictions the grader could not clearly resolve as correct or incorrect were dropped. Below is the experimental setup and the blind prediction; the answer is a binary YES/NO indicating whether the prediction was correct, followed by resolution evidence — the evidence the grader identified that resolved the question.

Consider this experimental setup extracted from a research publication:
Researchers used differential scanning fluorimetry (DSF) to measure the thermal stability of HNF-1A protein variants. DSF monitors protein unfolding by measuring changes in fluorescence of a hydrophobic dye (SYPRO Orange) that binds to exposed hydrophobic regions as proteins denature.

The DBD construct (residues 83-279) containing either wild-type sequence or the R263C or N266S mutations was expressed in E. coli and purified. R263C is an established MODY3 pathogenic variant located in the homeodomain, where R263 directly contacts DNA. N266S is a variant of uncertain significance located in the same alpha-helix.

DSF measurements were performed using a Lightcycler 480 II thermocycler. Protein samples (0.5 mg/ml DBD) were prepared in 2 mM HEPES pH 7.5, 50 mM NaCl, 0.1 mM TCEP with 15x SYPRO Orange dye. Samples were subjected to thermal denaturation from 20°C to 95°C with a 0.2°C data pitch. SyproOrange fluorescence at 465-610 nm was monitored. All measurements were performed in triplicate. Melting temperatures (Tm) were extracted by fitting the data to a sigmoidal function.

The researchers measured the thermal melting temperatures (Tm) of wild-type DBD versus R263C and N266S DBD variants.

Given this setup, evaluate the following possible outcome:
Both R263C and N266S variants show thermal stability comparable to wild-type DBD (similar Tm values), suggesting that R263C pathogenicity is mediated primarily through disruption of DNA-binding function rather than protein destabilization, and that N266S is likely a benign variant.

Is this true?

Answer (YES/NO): NO